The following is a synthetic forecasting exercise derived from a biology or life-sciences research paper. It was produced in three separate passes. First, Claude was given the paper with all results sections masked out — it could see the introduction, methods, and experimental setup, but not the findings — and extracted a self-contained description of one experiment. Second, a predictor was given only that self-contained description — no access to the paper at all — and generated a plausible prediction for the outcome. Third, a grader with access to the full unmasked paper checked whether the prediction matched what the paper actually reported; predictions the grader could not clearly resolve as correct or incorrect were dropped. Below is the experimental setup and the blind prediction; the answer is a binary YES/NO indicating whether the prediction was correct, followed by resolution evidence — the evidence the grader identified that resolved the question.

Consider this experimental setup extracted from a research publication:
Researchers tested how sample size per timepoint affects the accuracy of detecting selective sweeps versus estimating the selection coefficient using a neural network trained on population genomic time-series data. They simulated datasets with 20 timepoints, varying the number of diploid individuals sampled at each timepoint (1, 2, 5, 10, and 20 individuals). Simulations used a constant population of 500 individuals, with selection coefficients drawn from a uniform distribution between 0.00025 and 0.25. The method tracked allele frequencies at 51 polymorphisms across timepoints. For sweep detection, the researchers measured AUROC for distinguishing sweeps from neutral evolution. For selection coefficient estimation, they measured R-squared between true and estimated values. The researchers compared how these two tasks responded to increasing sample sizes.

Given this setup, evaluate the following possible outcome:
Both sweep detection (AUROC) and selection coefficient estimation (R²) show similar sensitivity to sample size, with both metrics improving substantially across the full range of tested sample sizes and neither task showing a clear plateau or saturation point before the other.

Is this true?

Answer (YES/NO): NO